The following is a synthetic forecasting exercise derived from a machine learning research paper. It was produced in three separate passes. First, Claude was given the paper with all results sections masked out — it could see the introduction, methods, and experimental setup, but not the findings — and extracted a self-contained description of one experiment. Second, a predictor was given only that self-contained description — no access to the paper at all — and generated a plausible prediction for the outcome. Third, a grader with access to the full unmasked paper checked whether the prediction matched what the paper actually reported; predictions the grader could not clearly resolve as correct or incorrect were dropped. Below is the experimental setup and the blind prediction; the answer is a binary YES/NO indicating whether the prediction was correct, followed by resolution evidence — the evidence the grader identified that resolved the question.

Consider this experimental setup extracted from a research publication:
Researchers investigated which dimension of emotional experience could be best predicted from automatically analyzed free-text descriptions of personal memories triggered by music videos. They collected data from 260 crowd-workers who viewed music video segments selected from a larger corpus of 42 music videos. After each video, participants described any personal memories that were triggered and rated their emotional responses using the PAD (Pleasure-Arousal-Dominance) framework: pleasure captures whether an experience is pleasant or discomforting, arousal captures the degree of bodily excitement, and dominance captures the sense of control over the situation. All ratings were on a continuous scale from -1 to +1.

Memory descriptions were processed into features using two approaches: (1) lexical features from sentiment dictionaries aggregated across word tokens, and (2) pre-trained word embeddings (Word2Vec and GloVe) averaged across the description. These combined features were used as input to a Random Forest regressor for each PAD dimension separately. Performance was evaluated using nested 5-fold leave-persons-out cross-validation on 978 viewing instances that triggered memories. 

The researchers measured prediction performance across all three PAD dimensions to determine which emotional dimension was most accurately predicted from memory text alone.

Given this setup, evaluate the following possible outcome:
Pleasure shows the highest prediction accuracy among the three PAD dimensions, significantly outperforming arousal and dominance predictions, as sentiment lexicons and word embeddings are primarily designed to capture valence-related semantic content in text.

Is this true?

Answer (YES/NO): YES